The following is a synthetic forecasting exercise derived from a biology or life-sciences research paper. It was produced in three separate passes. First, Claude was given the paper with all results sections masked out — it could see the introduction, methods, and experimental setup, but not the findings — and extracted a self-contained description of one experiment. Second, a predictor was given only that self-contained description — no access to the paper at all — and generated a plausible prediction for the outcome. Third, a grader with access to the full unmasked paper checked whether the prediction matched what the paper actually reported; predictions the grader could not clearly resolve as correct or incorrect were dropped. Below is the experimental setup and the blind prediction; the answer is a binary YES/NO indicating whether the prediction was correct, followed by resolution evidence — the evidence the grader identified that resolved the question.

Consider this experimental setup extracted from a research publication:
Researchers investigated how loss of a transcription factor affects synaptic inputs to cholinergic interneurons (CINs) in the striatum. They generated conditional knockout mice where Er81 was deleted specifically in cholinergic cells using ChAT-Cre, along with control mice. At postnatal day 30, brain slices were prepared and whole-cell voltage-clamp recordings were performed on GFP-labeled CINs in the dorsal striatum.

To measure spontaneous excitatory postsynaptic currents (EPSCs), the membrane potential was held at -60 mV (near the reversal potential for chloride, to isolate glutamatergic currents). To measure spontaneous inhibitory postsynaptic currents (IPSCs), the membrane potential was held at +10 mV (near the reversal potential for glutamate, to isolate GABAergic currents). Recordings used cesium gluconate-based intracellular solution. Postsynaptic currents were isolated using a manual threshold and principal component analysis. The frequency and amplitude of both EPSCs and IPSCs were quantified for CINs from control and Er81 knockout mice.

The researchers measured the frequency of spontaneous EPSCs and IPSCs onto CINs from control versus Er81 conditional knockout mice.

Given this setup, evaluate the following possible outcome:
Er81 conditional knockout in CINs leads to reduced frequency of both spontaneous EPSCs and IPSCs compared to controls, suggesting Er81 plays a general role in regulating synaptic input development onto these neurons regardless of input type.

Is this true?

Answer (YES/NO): NO